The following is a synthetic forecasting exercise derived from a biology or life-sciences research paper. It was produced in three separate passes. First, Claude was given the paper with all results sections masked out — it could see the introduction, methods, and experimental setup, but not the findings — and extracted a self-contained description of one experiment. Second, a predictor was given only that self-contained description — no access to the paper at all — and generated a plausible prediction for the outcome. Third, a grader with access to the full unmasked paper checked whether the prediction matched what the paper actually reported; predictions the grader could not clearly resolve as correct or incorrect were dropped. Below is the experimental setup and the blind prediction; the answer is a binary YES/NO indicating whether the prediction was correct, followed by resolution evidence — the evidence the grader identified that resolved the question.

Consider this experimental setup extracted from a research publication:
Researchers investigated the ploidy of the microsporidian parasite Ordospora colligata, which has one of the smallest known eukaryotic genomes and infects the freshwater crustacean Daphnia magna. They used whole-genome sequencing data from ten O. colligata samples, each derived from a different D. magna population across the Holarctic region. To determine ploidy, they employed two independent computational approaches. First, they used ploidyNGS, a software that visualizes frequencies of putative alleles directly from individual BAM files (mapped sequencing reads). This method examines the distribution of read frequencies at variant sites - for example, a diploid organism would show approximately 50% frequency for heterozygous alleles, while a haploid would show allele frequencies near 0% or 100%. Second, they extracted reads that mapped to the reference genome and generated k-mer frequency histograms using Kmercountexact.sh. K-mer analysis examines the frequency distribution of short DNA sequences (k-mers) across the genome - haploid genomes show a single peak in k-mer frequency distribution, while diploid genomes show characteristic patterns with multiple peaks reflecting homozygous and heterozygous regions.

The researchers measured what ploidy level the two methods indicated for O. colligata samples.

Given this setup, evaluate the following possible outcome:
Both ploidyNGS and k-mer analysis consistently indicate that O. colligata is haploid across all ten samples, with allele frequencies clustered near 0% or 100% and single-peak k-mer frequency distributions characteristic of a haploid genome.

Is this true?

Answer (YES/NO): NO